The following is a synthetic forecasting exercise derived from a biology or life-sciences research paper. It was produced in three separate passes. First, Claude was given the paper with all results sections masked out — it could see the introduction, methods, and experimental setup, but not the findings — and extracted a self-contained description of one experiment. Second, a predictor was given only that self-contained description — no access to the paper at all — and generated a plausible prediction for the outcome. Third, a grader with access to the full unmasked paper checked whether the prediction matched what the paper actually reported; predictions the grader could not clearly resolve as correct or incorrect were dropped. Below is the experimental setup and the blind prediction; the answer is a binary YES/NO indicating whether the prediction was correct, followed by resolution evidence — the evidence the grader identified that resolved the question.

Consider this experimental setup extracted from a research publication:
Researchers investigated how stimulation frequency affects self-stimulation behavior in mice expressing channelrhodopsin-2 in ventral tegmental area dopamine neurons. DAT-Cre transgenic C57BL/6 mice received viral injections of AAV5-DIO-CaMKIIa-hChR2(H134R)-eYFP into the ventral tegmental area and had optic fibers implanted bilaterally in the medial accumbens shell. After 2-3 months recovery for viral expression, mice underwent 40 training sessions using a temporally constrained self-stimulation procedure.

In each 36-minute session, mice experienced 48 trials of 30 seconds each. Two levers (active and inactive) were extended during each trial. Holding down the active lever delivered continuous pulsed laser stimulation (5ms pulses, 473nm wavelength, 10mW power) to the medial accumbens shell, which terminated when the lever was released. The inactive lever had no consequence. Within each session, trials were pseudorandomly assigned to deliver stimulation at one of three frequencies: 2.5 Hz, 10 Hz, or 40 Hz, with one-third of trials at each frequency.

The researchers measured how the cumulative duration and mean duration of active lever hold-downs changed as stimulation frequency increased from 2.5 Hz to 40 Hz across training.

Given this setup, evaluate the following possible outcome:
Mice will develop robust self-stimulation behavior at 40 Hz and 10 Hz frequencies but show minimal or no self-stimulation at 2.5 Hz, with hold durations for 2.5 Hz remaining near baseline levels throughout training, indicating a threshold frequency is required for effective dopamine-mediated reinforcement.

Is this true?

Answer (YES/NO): NO